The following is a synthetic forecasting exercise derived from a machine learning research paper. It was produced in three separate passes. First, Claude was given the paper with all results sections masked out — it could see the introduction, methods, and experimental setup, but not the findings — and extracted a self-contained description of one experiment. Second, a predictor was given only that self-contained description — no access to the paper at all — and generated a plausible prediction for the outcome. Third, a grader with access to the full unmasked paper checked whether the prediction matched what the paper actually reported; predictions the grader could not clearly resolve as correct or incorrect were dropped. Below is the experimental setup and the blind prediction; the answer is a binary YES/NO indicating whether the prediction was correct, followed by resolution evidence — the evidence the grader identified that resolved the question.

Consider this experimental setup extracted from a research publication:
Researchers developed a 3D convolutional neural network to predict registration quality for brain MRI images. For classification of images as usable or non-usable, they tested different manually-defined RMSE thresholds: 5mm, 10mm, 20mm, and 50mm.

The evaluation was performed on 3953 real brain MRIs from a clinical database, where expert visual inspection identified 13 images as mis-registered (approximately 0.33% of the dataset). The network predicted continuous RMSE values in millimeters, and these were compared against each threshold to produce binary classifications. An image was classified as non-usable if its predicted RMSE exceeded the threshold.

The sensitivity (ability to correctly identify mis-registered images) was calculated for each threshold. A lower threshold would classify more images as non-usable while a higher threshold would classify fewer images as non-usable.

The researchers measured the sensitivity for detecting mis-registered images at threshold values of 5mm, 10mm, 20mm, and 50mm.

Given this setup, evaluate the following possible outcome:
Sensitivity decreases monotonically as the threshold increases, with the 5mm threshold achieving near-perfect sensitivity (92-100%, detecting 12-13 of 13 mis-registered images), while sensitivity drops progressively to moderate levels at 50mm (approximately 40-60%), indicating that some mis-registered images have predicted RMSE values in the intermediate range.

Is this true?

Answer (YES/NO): NO